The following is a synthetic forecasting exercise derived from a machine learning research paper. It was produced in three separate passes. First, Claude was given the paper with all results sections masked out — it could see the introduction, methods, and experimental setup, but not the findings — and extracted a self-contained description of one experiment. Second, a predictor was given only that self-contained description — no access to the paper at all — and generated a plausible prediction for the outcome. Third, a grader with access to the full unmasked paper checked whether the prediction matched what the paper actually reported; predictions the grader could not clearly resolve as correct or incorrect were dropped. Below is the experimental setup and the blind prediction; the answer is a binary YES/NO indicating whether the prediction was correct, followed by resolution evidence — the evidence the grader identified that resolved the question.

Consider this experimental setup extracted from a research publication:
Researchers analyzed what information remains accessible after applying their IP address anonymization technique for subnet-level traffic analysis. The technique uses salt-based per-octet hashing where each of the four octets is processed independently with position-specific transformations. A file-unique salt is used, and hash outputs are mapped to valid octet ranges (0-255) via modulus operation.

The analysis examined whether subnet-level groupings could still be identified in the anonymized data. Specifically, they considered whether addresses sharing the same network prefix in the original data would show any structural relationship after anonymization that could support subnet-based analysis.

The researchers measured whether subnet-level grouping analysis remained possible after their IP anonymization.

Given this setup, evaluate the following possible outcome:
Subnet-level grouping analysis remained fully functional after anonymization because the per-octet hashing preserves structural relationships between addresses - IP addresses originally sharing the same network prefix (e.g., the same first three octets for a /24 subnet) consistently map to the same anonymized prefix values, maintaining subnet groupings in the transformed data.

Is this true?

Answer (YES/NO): NO